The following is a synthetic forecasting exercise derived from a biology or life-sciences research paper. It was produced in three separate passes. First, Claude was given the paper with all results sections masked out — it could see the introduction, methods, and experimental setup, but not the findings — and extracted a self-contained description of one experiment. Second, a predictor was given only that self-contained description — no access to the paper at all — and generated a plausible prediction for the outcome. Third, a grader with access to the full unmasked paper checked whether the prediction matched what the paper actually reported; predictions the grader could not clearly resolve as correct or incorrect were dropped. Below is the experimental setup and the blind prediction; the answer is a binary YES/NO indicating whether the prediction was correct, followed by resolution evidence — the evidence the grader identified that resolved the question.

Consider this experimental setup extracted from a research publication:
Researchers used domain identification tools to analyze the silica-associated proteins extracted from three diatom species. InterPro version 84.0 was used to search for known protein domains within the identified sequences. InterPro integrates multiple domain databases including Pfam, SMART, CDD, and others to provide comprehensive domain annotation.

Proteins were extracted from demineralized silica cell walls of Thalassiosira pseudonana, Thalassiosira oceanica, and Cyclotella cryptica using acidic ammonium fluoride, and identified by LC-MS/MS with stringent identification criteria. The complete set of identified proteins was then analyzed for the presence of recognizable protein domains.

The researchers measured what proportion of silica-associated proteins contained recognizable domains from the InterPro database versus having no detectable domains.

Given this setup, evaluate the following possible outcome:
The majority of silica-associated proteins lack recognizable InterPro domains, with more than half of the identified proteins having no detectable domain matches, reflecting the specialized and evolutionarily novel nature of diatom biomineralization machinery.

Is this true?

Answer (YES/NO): YES